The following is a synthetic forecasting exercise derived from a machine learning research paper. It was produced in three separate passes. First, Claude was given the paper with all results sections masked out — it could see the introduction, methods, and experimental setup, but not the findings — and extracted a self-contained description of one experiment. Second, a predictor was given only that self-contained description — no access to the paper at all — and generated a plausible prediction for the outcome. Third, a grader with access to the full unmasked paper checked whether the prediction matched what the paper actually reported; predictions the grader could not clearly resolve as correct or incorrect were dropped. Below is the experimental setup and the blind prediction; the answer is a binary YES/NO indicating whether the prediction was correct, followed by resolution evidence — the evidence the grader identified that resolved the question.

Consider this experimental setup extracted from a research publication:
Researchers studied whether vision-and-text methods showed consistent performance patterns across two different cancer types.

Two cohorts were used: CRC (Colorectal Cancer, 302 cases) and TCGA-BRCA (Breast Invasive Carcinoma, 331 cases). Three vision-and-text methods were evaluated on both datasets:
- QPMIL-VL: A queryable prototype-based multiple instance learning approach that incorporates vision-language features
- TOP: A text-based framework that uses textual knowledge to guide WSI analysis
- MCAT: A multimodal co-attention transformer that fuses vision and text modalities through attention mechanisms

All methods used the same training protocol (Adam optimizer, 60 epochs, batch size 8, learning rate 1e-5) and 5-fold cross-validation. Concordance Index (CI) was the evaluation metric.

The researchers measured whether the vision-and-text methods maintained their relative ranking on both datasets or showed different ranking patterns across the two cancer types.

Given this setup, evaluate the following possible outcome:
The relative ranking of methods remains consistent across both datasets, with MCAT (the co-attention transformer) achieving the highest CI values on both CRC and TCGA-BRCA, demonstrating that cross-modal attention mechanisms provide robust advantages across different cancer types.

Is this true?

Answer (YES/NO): NO